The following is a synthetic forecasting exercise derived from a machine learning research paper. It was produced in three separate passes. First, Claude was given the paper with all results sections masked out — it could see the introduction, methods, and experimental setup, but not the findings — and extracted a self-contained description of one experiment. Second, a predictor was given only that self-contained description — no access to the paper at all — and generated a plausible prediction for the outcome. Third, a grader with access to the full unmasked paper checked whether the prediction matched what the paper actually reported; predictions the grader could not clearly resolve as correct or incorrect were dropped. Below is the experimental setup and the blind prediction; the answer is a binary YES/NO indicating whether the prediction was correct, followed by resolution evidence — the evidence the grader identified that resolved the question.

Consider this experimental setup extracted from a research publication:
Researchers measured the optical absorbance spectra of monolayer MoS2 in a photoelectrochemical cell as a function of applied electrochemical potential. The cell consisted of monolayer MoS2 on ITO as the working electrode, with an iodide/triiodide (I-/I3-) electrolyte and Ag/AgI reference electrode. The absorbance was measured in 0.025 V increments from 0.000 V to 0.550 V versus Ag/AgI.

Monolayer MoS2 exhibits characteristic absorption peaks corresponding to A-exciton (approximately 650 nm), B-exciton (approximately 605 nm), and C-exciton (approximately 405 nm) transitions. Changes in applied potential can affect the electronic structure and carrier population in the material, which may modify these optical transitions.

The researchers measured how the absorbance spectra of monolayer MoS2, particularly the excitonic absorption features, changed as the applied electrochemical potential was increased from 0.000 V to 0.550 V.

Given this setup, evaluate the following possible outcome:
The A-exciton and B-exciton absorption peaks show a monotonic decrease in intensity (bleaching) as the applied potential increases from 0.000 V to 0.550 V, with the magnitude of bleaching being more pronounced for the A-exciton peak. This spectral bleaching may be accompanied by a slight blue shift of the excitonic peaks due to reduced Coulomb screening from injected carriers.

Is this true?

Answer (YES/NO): NO